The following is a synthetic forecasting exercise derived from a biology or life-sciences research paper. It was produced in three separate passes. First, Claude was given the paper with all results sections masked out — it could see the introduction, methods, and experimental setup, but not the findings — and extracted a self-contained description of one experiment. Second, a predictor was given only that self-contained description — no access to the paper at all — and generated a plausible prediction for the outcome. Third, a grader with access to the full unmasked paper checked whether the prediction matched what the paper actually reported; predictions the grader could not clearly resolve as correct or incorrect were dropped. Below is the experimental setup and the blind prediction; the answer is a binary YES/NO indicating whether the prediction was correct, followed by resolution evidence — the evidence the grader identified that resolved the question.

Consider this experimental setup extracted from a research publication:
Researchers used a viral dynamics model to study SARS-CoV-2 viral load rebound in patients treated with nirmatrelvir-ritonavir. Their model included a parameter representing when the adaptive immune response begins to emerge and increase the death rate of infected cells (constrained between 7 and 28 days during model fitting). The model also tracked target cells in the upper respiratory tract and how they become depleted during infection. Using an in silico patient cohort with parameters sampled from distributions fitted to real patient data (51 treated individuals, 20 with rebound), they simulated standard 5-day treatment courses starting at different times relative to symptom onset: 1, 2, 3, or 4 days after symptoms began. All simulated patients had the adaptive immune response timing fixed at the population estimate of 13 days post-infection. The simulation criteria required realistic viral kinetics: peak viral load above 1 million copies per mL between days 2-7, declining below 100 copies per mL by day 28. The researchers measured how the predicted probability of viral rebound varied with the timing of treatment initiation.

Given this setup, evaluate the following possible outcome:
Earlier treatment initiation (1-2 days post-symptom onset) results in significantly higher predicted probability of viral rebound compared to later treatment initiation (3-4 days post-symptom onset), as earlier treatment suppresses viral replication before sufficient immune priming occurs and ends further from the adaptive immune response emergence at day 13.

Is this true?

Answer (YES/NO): YES